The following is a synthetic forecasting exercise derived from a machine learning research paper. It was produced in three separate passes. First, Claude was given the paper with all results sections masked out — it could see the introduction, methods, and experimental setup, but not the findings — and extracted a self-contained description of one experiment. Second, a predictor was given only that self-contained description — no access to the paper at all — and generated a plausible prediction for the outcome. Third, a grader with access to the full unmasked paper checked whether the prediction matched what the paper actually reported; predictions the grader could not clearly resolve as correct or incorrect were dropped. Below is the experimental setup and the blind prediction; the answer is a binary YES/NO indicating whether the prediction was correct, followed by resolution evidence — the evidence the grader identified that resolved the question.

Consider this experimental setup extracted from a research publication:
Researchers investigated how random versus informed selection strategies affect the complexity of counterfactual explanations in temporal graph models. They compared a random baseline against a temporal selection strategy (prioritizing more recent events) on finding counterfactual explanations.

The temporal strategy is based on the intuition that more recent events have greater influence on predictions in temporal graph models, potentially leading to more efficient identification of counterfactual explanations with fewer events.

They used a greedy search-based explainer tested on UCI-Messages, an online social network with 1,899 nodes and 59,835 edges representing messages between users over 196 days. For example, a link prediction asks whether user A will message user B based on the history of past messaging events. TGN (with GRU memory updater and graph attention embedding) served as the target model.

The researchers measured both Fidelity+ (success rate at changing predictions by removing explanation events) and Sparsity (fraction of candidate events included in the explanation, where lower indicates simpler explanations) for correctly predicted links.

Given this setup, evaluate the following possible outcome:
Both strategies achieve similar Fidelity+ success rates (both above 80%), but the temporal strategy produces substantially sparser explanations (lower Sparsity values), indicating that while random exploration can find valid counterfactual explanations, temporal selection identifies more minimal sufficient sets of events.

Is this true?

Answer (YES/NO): NO